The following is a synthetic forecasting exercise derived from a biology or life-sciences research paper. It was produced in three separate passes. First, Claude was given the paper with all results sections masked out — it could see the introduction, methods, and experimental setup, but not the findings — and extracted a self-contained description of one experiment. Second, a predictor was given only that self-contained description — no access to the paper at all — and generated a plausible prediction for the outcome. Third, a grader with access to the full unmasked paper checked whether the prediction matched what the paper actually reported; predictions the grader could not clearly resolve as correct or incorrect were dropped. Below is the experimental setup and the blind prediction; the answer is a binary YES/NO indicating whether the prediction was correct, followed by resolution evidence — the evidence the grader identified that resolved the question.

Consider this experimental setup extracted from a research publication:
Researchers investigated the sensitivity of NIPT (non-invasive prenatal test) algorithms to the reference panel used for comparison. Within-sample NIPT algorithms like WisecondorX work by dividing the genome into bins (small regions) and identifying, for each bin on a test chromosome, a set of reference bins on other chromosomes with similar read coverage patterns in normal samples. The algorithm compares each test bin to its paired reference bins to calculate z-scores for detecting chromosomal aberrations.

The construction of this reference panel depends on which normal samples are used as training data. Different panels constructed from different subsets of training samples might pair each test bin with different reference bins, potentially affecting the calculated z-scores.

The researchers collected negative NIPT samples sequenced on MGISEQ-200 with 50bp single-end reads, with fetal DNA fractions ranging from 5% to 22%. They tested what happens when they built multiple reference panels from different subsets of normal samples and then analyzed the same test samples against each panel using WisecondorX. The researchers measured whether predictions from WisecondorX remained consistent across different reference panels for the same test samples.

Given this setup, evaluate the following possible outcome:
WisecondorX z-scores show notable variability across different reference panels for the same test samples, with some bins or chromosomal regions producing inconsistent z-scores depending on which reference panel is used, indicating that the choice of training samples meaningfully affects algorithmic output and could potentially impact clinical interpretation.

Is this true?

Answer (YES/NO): YES